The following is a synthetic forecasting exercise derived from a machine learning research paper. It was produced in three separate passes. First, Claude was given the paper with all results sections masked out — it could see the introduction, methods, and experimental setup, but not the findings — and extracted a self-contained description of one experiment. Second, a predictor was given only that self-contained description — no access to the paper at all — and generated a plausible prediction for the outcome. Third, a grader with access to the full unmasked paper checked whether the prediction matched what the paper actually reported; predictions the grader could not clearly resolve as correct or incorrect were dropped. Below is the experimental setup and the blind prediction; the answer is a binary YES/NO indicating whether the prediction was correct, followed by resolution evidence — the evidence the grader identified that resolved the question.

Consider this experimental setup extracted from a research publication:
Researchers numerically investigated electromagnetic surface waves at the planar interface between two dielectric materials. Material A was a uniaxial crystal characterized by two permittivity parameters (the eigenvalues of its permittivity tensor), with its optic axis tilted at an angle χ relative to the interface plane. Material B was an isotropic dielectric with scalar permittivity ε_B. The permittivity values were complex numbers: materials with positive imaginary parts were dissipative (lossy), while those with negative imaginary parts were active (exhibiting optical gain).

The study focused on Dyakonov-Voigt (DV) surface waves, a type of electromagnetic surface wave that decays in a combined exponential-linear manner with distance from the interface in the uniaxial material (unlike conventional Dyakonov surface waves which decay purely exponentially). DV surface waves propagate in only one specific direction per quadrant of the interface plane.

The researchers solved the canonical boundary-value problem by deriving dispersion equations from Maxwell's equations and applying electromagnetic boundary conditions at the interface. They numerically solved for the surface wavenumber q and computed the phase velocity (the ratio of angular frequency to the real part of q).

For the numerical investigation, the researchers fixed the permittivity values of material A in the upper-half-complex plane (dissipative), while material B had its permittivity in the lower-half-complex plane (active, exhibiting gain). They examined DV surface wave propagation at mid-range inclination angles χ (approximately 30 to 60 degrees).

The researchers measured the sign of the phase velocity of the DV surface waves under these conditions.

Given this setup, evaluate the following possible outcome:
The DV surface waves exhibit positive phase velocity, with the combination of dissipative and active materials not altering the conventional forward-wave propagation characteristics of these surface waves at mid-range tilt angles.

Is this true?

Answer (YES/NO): NO